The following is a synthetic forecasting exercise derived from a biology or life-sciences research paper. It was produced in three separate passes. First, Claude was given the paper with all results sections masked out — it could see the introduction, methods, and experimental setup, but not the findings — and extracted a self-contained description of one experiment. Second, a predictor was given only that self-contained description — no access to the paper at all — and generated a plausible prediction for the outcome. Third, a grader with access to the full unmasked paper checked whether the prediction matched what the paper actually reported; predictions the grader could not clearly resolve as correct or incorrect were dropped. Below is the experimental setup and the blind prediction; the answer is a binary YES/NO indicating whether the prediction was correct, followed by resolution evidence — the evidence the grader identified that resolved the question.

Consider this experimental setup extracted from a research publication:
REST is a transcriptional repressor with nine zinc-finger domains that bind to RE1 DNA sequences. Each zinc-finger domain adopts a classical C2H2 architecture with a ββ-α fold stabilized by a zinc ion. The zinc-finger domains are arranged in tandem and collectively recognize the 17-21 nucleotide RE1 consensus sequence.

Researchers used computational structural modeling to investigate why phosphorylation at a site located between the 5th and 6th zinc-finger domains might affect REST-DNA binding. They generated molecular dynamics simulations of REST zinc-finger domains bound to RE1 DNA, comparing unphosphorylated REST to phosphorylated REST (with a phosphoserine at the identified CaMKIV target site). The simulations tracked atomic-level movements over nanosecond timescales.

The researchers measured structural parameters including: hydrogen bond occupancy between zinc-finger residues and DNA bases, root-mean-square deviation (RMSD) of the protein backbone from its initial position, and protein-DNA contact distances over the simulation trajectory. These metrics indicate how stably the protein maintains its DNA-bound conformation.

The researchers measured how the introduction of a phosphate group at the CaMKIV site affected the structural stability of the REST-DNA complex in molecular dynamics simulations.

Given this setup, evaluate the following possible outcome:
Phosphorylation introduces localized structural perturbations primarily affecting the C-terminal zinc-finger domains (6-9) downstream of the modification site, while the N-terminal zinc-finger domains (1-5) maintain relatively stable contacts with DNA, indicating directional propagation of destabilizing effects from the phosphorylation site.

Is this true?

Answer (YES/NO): NO